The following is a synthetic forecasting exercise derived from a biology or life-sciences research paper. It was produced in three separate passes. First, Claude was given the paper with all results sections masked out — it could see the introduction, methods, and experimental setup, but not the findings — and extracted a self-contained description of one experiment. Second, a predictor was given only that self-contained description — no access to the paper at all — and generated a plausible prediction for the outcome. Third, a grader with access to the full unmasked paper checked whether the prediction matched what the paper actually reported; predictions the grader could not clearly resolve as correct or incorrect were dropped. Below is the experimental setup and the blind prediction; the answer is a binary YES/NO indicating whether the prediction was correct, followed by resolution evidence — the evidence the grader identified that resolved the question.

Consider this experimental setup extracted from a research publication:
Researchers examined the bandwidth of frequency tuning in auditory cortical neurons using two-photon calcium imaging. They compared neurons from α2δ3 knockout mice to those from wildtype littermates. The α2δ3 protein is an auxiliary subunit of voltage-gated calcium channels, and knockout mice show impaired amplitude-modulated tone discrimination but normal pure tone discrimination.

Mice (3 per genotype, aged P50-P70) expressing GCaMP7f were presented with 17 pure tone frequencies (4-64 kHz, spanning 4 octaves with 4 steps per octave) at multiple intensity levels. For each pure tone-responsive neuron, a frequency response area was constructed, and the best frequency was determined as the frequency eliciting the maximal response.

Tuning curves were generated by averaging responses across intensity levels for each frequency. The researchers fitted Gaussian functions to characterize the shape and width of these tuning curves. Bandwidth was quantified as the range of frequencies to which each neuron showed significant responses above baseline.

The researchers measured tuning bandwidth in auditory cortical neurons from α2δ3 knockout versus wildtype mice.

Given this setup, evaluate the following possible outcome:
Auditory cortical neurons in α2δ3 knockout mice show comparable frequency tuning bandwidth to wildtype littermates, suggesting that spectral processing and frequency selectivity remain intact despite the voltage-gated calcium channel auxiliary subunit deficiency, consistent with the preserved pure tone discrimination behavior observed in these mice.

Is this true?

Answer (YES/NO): NO